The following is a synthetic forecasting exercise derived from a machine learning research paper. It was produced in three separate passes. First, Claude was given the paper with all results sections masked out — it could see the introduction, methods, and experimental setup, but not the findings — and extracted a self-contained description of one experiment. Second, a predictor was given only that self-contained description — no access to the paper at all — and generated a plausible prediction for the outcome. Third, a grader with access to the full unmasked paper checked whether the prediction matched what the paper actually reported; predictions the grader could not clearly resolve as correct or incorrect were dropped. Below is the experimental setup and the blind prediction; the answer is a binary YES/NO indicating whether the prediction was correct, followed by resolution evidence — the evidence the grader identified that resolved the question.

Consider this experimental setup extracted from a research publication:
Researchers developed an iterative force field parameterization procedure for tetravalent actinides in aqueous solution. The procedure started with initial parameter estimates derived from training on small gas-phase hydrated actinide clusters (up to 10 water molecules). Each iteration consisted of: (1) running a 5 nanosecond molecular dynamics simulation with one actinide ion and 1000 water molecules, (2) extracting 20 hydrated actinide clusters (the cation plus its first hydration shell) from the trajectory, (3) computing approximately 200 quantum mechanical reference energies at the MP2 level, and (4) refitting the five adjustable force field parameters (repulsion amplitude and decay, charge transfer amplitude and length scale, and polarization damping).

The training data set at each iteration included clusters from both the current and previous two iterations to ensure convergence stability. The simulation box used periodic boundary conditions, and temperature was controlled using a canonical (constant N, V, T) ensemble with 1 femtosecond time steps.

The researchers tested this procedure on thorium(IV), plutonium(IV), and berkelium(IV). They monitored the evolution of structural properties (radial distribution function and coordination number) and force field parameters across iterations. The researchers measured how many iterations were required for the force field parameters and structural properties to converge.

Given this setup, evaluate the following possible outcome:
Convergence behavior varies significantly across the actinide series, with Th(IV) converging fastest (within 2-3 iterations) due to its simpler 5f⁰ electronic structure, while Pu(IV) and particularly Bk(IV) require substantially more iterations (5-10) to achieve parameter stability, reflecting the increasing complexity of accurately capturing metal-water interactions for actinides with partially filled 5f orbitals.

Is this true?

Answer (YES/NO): NO